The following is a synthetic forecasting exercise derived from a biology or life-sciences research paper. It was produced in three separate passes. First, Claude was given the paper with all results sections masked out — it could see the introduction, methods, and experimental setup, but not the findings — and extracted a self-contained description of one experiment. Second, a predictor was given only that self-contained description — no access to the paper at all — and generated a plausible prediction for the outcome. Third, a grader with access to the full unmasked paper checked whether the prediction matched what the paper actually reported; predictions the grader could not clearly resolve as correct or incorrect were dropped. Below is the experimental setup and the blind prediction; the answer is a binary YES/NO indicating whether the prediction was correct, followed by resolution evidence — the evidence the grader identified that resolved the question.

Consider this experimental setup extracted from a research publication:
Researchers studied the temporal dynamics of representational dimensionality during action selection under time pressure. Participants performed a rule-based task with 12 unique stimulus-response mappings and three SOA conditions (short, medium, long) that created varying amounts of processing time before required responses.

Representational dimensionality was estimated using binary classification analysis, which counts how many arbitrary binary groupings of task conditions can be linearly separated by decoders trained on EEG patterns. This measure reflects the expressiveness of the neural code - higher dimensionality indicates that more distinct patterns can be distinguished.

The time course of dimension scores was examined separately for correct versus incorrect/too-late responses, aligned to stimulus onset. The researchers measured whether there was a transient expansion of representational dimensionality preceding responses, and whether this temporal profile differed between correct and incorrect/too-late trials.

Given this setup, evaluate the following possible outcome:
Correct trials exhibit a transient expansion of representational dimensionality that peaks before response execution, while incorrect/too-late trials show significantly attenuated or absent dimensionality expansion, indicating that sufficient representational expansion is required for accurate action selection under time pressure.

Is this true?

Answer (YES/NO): YES